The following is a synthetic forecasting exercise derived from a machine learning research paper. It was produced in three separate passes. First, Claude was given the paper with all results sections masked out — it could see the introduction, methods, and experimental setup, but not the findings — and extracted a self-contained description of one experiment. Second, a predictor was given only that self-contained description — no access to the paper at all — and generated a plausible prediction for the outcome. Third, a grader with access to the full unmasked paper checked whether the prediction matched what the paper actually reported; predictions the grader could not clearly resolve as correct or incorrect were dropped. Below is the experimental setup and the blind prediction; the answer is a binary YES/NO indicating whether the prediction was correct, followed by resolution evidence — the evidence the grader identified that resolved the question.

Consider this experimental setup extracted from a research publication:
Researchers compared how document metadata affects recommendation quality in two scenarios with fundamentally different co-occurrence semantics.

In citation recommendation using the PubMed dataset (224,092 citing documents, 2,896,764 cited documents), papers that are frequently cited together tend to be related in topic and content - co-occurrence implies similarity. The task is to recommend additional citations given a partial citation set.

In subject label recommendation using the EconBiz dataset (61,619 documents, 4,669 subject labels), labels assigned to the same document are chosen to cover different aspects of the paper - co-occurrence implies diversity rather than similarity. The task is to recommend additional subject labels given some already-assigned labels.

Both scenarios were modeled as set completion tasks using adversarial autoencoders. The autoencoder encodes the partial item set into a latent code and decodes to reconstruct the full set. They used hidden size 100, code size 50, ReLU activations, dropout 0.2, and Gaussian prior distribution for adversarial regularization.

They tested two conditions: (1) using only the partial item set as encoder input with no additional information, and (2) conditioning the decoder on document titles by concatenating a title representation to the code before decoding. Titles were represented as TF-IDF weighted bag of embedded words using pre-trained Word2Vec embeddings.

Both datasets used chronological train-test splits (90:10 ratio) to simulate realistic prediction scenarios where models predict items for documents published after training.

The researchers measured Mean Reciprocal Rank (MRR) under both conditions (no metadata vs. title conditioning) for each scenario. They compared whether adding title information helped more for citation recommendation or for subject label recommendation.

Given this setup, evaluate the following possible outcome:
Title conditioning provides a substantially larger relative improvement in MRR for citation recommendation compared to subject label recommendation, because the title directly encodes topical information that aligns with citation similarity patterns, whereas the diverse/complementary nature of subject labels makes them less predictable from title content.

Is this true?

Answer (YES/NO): NO